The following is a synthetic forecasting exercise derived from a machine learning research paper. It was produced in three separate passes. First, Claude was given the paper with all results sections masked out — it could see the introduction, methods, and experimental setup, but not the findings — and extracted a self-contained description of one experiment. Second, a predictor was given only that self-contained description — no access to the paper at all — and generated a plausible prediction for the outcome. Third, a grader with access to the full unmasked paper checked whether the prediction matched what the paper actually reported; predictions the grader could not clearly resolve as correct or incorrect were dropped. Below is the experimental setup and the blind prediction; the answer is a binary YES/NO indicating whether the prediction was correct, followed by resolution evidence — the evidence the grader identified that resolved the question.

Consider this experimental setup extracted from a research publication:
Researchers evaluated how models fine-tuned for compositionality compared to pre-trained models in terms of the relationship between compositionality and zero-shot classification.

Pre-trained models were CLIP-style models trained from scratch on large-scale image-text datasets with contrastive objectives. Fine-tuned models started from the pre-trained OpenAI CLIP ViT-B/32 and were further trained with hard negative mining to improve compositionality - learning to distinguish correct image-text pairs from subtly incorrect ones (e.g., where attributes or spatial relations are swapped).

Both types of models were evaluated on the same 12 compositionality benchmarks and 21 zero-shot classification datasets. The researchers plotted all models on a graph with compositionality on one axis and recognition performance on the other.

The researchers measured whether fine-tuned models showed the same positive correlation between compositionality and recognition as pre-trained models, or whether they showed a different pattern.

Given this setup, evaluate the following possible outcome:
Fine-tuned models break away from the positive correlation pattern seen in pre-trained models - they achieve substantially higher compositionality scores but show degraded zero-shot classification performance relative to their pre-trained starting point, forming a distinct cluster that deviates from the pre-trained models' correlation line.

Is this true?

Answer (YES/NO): YES